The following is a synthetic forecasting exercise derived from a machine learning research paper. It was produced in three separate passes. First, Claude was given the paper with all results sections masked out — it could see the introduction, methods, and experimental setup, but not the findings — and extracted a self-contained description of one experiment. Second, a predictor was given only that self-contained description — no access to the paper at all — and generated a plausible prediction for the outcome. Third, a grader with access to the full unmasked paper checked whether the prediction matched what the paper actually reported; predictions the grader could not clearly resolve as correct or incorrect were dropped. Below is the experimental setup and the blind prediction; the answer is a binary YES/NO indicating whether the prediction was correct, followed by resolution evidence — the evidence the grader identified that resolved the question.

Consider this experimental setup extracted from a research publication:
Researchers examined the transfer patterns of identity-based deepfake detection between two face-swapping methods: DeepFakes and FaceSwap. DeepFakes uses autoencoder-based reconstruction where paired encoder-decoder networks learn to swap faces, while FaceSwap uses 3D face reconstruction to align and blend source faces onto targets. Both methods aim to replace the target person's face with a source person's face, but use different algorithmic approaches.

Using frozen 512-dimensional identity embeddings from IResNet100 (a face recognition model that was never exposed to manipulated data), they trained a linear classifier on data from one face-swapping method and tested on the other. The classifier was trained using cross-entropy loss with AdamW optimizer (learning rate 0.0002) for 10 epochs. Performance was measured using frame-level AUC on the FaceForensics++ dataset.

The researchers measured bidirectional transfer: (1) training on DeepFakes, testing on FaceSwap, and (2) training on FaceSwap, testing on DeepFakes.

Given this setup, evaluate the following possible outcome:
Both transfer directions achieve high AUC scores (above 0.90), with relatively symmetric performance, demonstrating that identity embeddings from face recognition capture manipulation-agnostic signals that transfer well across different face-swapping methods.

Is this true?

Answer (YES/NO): NO